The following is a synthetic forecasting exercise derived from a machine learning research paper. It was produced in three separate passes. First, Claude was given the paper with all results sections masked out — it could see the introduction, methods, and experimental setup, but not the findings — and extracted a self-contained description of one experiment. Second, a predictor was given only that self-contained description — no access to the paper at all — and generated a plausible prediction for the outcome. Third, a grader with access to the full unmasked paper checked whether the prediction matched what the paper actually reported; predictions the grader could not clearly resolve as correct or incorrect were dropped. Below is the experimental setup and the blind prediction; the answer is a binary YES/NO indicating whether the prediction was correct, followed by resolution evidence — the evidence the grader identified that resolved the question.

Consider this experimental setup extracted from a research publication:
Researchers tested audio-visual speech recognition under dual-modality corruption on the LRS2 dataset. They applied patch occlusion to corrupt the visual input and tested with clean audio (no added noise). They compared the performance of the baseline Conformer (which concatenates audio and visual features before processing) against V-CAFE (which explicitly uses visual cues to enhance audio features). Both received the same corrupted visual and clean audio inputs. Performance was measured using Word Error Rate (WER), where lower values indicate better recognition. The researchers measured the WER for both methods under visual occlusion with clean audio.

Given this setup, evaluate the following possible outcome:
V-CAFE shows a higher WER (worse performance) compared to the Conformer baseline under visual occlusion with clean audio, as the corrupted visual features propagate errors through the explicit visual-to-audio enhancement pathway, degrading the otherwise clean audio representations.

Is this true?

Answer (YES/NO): NO